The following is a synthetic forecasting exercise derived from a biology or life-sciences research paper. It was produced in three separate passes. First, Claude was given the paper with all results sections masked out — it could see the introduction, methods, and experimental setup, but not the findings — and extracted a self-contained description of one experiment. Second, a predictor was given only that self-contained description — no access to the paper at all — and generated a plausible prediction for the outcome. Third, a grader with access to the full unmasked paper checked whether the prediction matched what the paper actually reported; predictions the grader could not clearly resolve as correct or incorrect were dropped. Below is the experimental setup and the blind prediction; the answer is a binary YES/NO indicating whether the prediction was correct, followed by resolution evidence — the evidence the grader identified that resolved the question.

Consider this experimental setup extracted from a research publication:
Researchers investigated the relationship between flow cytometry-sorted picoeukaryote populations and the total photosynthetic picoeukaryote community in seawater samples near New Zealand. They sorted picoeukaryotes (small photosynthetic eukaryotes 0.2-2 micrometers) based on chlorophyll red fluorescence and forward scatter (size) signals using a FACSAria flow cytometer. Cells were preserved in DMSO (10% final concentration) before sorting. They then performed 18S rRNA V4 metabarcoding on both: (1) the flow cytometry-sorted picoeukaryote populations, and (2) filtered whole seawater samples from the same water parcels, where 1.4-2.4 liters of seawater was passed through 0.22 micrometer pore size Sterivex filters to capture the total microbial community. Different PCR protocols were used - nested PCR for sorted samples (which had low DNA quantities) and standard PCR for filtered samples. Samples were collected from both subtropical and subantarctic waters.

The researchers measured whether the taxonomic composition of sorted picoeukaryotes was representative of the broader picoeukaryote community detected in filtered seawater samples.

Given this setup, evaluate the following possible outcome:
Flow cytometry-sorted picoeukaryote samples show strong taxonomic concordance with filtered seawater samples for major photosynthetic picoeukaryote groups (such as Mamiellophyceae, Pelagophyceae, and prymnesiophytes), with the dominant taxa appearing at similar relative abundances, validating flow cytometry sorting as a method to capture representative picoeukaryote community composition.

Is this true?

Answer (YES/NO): YES